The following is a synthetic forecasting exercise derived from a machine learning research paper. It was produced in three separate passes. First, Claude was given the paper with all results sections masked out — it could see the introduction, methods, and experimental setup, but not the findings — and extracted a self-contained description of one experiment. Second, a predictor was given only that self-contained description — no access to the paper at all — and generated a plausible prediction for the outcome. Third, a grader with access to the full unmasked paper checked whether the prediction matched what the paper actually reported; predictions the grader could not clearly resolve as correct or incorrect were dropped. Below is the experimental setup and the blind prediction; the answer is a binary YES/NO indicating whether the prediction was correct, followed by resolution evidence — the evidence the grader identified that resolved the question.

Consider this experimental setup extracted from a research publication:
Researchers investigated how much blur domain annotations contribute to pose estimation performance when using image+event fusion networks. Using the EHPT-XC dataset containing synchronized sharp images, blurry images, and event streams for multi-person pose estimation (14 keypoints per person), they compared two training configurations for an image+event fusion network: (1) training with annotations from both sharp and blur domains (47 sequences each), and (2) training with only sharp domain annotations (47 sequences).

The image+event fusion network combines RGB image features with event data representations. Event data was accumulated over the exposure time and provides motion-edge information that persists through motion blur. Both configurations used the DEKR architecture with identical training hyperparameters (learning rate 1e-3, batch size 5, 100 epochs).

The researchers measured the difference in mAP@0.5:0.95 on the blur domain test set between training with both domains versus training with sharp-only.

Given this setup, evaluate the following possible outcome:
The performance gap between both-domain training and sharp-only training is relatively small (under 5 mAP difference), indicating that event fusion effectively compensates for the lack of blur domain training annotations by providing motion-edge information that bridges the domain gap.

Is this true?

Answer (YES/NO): NO